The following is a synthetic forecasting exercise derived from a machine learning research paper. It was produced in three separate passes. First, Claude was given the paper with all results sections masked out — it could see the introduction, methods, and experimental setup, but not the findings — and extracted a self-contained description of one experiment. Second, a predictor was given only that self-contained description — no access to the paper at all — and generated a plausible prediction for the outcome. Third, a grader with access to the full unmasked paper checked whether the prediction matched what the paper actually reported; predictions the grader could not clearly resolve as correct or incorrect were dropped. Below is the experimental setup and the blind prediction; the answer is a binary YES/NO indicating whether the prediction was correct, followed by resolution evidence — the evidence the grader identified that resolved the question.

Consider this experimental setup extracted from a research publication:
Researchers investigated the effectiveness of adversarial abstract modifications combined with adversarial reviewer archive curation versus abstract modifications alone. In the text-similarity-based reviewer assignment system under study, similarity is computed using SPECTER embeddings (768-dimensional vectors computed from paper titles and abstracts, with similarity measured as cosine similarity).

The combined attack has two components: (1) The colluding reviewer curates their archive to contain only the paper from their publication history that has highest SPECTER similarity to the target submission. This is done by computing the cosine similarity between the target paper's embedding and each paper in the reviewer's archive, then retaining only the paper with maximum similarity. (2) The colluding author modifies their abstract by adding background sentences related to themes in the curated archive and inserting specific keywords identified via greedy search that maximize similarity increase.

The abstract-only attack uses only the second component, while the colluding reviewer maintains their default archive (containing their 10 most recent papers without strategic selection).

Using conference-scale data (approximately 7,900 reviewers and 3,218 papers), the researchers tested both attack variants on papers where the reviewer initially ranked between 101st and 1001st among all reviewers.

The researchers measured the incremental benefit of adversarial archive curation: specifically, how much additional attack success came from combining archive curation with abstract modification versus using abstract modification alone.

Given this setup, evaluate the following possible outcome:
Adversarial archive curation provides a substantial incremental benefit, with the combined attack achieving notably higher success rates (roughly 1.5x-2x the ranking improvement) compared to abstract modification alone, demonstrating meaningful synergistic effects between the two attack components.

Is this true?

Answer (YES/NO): NO